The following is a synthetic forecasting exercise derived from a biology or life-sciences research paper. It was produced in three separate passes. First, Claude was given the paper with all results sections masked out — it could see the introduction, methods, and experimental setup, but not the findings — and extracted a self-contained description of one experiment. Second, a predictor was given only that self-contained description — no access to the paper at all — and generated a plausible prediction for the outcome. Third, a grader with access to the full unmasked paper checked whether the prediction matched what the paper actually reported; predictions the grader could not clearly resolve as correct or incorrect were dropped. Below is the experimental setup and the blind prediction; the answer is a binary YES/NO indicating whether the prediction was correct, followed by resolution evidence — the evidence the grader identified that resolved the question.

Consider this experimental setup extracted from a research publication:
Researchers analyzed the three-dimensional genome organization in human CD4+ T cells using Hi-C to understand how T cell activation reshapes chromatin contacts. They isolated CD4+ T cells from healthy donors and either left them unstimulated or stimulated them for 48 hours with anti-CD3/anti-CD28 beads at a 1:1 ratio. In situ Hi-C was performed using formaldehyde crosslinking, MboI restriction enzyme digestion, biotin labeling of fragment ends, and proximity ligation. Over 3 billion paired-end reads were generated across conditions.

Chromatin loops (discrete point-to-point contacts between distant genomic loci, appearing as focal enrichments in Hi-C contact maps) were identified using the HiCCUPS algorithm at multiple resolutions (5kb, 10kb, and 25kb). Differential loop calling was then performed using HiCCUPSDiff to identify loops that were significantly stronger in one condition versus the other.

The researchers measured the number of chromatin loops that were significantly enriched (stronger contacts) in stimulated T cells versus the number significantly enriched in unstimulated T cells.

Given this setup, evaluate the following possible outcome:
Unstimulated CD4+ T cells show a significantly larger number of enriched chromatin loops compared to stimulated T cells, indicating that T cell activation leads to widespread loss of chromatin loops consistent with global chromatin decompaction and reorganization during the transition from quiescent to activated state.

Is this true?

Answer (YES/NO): NO